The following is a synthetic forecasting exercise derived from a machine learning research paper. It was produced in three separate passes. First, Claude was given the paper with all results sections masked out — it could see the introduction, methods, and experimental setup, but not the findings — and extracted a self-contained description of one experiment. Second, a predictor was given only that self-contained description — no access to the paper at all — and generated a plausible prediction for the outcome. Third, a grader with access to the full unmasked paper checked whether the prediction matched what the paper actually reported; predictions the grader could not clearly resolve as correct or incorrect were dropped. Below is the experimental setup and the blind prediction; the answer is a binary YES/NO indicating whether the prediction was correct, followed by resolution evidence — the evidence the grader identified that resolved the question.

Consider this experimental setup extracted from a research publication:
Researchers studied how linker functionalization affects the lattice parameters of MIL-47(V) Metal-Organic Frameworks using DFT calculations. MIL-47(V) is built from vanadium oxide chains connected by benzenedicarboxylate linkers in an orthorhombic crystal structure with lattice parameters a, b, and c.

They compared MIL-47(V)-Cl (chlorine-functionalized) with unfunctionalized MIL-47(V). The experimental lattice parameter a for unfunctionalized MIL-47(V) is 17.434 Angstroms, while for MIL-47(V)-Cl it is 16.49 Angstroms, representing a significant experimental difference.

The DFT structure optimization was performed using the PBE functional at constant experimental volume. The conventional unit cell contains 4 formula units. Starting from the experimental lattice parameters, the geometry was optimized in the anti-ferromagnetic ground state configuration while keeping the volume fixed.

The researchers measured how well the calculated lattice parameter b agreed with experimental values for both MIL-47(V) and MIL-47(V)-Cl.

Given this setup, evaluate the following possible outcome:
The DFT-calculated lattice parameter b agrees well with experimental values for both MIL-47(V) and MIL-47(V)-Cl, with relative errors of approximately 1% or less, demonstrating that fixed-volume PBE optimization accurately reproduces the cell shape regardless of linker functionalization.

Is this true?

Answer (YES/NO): NO